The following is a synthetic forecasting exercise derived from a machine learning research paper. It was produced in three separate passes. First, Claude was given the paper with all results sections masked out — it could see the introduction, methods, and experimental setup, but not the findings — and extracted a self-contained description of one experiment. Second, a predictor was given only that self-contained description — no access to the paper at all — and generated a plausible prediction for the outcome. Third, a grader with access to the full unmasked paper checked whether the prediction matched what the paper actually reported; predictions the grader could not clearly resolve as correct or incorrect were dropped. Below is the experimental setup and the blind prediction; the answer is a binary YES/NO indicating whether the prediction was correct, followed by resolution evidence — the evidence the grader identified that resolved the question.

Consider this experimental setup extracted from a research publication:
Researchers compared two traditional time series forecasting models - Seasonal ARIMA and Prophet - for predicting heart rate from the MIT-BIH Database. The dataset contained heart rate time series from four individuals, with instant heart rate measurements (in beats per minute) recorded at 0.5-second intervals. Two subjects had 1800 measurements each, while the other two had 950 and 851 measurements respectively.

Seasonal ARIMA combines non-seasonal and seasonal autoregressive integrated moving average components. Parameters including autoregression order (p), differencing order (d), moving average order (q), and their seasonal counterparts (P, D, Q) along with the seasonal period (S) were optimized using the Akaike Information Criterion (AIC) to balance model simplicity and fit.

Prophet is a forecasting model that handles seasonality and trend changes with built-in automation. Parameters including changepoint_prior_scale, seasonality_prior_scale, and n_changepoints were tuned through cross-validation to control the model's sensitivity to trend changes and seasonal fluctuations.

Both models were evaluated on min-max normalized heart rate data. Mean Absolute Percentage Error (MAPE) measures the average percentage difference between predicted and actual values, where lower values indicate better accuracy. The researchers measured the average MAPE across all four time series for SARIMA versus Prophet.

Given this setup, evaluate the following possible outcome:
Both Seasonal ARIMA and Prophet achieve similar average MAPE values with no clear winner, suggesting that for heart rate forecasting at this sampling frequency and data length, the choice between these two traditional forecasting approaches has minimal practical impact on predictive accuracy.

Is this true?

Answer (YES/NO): NO